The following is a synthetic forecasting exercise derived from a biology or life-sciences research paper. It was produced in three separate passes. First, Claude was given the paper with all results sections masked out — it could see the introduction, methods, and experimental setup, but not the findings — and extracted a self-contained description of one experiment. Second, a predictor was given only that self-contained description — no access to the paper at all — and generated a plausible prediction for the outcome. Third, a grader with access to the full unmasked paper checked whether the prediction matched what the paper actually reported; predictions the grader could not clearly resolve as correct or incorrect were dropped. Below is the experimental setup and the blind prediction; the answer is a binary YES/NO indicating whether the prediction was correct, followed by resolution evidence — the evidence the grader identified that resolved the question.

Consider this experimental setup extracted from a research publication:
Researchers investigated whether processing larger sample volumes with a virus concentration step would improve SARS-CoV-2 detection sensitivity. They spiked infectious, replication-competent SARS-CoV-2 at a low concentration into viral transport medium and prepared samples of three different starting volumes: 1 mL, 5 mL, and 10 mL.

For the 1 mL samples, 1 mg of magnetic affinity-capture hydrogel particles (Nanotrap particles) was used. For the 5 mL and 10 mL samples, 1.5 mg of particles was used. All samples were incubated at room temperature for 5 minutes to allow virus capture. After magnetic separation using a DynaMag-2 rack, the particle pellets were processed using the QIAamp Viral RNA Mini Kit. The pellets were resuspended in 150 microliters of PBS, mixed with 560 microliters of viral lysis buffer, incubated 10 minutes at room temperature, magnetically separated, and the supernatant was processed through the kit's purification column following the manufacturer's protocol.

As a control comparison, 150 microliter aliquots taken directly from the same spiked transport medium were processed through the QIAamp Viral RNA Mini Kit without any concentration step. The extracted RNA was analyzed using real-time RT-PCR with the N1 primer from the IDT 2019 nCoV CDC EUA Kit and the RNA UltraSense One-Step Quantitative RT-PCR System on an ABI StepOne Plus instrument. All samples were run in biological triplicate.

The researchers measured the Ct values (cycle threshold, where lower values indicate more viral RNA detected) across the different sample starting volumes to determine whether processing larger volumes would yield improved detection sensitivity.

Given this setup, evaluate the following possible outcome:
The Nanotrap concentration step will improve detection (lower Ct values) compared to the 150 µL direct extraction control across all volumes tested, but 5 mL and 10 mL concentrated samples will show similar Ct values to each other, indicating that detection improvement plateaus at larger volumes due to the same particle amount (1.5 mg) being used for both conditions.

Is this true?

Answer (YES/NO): NO